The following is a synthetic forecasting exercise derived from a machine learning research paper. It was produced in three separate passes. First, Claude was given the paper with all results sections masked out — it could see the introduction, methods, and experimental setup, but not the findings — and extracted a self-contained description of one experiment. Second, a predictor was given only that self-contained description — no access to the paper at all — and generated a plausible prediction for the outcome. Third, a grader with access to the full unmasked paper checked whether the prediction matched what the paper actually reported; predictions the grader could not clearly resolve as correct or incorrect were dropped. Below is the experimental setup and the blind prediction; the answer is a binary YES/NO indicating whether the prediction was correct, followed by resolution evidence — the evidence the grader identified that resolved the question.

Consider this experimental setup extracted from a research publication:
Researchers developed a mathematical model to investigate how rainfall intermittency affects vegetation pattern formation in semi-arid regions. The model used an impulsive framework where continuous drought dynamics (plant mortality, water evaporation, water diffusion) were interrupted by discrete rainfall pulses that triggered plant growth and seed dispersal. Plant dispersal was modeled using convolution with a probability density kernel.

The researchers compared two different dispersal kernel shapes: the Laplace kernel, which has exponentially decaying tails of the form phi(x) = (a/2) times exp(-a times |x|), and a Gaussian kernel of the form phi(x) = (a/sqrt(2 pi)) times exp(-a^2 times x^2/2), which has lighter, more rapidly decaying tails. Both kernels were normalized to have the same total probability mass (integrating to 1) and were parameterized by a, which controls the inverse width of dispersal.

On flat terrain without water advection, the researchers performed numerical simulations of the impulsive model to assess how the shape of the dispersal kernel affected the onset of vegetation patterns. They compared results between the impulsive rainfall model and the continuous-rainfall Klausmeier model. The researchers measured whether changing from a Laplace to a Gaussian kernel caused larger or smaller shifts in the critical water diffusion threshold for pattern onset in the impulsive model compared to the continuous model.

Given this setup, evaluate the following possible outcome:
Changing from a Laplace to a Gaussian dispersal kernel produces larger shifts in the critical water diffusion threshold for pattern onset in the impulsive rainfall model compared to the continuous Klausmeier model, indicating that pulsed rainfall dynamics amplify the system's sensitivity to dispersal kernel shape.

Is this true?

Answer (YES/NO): NO